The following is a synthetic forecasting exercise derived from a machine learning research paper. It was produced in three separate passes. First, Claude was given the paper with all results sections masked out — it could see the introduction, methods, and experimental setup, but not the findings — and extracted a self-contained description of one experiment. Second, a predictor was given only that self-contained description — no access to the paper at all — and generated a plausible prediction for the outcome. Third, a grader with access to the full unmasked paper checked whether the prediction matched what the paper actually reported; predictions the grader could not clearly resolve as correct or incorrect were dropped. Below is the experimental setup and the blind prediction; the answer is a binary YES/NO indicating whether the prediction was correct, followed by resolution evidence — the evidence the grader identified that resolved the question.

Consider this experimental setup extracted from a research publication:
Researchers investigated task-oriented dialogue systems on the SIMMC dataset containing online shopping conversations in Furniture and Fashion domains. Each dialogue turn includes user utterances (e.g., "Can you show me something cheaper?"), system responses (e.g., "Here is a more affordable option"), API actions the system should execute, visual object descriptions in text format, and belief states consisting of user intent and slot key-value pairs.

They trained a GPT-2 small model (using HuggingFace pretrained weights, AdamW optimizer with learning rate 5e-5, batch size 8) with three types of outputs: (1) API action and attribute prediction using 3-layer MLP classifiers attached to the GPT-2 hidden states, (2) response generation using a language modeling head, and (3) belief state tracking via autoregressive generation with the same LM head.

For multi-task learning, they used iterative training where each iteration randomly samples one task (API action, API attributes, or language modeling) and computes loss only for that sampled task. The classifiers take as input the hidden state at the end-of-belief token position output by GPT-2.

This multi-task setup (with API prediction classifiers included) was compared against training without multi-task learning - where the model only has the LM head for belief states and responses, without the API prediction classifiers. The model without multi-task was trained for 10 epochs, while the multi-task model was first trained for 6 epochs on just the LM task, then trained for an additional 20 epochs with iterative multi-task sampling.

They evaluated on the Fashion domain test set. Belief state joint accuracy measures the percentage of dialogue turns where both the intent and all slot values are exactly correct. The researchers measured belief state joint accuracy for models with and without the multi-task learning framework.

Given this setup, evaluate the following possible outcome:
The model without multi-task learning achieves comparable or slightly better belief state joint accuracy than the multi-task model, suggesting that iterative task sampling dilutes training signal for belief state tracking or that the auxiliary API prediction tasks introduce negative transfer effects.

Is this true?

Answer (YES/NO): YES